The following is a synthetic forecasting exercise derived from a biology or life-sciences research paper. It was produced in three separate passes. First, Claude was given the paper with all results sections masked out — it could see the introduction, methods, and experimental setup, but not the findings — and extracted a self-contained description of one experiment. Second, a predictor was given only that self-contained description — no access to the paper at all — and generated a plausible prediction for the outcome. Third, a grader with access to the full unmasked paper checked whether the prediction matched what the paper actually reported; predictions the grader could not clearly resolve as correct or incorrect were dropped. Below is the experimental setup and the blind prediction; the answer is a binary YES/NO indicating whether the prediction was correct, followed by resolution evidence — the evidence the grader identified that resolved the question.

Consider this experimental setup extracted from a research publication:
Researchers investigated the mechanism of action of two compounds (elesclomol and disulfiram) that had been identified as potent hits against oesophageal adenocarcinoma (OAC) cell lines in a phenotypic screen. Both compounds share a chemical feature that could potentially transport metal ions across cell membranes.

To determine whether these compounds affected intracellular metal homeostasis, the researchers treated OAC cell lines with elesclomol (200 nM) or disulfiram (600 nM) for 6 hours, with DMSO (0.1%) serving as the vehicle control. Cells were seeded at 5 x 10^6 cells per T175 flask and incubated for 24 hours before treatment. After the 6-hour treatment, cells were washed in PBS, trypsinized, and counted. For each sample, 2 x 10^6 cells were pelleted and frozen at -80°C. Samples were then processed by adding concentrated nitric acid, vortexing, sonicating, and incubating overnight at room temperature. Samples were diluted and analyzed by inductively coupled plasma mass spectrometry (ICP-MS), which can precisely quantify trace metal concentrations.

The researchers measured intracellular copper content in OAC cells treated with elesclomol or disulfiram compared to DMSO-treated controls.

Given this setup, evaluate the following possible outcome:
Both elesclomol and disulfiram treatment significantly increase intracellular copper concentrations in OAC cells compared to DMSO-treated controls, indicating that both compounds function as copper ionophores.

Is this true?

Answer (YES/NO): YES